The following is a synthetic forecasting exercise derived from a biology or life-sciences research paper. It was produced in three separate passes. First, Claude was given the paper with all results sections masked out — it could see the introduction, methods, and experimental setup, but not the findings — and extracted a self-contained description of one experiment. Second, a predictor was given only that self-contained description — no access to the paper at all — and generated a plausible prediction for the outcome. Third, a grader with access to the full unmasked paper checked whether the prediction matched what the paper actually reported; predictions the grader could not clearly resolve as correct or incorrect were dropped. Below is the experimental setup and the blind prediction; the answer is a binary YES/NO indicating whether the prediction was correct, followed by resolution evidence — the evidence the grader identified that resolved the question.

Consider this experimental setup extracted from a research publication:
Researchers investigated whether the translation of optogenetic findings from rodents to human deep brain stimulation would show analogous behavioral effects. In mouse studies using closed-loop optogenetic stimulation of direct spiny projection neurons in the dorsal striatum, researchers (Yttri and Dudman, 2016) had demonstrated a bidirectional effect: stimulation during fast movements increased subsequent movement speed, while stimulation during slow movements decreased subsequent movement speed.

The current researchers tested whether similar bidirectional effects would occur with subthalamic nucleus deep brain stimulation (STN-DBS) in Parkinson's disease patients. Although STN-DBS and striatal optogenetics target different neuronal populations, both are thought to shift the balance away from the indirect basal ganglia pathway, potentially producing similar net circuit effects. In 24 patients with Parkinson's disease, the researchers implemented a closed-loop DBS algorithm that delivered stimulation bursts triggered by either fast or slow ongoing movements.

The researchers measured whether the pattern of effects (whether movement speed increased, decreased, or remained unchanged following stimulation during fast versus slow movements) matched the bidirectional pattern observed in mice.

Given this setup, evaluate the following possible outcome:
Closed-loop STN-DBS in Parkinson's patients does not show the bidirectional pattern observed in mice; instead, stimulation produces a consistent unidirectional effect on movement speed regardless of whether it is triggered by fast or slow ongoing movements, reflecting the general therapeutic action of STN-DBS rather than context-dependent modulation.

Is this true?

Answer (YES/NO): NO